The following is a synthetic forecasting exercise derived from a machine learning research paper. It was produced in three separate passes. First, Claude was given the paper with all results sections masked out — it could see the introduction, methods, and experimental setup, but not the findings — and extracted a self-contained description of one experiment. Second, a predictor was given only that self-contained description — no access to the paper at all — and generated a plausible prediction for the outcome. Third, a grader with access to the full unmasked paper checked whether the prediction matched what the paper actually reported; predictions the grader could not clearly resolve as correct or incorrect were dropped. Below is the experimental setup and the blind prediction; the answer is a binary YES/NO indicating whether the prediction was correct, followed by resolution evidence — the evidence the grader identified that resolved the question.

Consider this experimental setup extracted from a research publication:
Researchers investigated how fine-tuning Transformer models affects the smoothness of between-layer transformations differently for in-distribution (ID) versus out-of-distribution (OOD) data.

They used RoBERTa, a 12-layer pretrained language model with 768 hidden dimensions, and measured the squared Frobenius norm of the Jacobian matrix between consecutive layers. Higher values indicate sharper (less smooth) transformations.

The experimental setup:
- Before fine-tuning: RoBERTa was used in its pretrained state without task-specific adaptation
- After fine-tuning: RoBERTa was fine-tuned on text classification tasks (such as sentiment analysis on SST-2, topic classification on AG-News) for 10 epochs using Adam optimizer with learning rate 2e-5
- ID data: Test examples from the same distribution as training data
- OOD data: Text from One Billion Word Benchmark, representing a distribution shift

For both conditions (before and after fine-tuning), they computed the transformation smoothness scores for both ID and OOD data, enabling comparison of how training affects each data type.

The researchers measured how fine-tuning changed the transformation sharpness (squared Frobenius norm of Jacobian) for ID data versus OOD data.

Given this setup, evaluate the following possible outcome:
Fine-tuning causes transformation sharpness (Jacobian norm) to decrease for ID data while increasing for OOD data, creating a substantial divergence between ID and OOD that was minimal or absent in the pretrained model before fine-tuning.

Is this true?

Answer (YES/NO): NO